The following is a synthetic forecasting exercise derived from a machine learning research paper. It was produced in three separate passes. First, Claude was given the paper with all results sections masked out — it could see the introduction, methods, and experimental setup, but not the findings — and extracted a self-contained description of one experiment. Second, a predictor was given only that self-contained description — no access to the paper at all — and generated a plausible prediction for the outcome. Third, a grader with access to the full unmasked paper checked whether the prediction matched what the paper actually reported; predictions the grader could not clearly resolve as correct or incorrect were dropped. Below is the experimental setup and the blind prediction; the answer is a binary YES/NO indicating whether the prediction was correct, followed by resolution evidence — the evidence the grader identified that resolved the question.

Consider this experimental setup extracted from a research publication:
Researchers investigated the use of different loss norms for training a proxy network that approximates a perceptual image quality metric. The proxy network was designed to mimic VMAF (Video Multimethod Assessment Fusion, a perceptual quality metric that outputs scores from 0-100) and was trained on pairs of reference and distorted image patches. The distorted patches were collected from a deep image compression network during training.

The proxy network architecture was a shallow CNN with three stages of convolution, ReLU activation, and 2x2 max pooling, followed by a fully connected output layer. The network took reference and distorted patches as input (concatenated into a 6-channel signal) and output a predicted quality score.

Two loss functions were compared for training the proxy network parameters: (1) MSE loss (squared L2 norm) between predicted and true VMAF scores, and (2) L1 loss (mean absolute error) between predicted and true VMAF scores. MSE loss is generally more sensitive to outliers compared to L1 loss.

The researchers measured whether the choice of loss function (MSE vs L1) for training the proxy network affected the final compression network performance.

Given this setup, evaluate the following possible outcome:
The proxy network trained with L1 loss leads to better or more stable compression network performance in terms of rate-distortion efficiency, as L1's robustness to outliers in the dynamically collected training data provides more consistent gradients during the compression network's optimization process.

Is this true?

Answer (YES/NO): NO